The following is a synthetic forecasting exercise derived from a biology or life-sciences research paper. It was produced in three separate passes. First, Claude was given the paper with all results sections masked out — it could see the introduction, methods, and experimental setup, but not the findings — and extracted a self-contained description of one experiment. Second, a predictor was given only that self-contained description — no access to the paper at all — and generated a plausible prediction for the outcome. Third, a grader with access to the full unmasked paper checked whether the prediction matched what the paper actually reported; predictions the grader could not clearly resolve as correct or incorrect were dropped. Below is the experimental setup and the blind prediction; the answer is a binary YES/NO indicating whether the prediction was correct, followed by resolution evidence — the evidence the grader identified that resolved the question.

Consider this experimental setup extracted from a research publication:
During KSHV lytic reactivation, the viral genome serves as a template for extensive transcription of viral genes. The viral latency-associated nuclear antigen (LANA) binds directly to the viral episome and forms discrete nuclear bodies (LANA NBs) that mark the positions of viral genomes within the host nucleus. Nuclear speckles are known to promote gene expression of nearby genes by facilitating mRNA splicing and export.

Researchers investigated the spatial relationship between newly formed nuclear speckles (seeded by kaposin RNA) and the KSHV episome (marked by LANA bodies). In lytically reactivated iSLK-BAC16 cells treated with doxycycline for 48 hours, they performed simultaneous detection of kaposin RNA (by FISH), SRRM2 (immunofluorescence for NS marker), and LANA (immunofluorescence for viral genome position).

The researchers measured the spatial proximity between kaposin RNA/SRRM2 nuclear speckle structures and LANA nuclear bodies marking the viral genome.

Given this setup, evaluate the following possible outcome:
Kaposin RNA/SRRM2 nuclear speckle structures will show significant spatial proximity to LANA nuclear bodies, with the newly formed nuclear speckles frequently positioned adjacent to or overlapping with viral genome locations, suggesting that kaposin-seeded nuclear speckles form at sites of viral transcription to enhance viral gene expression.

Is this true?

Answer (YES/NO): YES